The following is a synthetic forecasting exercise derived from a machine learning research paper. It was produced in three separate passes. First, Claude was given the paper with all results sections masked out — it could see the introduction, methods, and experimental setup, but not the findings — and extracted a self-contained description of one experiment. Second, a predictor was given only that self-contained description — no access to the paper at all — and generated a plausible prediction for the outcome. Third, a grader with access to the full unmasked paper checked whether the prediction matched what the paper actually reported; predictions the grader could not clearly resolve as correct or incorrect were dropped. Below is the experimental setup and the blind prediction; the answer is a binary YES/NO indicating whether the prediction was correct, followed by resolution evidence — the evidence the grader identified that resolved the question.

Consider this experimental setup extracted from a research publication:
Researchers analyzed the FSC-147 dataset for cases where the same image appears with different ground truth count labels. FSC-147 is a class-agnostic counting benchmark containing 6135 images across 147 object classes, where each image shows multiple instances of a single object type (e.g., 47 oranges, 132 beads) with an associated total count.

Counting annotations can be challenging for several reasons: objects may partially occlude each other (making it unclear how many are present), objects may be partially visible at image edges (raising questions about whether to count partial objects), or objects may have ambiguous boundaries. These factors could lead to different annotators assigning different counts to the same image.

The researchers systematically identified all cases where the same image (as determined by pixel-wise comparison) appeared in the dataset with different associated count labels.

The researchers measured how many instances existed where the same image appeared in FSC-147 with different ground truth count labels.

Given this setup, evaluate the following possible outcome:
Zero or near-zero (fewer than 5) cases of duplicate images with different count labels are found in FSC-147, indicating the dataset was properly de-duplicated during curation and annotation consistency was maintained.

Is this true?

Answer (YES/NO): NO